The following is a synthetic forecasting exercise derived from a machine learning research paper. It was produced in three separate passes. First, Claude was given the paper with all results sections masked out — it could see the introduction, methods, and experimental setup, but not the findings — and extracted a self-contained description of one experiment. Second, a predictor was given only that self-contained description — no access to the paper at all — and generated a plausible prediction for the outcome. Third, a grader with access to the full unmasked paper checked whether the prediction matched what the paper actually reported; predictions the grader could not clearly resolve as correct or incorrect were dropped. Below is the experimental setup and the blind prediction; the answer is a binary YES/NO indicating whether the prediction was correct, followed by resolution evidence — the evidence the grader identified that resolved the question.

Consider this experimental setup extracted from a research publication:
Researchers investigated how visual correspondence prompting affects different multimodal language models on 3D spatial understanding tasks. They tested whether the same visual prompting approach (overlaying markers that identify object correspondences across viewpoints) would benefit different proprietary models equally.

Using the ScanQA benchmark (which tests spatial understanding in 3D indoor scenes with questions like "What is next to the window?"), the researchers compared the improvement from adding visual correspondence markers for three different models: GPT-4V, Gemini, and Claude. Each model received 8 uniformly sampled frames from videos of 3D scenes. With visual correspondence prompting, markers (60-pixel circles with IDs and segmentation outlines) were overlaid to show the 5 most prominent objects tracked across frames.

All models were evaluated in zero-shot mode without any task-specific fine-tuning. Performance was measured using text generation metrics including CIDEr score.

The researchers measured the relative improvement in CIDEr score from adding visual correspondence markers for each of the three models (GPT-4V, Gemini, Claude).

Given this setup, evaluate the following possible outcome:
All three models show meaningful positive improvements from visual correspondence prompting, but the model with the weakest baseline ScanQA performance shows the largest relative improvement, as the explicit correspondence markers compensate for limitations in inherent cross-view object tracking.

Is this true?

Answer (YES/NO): NO